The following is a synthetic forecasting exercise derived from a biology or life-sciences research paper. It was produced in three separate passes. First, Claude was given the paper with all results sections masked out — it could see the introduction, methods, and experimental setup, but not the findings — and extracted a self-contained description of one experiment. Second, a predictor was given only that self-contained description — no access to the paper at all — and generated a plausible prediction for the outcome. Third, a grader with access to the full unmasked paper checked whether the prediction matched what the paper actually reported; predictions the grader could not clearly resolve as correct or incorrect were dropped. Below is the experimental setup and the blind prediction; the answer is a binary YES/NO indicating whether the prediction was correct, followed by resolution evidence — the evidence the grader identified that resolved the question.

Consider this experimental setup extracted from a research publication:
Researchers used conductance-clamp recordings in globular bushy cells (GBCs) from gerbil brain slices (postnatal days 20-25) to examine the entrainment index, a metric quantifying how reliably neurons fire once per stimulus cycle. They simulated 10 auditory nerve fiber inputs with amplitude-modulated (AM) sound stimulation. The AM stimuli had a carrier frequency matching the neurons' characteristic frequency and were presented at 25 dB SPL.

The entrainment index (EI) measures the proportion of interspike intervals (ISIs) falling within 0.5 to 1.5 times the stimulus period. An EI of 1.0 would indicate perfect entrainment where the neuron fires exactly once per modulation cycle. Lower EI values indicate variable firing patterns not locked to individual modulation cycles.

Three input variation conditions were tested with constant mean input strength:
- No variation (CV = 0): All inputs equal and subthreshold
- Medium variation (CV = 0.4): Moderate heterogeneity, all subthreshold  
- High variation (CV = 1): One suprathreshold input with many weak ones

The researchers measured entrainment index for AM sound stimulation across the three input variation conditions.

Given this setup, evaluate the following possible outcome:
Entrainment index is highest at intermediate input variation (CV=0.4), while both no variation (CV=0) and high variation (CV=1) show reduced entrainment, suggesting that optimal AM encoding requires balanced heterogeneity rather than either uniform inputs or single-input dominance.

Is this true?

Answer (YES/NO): NO